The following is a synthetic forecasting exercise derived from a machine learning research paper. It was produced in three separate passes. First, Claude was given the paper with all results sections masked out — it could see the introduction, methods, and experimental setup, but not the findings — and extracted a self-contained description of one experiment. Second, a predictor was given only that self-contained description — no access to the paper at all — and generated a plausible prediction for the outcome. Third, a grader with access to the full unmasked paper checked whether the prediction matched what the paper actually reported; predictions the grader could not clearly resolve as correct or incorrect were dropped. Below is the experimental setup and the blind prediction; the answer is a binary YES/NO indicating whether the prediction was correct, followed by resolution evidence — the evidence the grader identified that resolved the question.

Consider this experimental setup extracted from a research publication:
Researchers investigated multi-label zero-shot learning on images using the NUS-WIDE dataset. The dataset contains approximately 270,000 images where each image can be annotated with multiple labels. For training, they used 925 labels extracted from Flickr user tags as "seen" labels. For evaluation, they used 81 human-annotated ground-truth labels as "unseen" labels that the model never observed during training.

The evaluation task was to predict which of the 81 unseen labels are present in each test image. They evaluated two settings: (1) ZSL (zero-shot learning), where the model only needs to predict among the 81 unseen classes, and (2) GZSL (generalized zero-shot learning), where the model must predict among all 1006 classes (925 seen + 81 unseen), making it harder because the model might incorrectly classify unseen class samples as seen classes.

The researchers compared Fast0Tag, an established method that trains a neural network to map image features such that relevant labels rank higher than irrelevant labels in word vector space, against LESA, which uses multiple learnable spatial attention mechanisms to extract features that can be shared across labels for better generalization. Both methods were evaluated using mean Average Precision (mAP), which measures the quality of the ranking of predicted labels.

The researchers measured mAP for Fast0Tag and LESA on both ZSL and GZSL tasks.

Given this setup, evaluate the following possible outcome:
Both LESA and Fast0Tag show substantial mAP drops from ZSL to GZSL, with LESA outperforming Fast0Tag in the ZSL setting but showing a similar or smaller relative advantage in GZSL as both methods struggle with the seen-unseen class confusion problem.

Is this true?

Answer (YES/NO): NO